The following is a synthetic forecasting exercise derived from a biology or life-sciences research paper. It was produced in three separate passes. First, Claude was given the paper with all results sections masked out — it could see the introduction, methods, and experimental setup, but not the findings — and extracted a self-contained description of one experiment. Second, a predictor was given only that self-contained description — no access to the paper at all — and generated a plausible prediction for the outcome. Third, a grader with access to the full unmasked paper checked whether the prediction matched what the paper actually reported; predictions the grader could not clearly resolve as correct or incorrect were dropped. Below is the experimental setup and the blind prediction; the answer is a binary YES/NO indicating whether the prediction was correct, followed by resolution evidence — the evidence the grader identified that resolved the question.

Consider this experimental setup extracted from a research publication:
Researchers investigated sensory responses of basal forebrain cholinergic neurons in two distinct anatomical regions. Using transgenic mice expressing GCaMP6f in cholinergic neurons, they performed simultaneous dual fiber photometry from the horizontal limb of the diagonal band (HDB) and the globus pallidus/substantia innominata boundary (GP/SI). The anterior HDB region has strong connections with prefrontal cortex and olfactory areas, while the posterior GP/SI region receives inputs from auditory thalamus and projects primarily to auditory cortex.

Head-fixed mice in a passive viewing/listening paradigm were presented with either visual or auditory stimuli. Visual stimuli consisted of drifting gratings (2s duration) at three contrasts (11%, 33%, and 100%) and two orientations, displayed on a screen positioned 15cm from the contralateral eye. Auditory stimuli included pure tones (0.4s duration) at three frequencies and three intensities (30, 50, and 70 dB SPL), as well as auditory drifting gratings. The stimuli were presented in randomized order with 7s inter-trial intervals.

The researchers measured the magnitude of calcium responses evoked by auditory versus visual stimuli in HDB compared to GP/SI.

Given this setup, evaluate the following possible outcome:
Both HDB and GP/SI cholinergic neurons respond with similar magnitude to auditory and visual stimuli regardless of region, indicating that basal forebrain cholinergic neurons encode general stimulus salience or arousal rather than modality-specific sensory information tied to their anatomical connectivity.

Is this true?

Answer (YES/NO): NO